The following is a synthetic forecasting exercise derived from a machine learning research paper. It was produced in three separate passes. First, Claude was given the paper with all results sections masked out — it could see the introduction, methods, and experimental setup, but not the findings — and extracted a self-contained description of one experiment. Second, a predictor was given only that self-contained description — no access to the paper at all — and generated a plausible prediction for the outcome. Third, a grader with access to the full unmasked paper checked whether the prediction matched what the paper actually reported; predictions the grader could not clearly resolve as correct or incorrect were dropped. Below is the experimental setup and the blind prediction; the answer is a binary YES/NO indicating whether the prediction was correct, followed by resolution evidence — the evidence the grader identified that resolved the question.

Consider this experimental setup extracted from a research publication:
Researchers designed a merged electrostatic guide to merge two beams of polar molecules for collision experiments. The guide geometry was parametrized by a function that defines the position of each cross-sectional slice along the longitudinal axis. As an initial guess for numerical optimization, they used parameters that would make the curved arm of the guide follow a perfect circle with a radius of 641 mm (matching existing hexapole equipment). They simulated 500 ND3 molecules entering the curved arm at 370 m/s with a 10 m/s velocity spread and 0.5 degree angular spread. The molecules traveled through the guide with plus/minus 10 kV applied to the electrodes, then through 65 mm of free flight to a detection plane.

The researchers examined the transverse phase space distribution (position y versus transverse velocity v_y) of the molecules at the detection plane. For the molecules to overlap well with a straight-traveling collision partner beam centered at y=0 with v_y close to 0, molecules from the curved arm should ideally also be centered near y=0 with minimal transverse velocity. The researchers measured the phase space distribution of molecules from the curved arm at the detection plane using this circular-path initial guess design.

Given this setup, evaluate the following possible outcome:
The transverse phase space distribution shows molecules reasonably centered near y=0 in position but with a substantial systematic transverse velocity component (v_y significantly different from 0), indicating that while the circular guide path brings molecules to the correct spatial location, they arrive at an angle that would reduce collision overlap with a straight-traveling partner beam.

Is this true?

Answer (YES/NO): NO